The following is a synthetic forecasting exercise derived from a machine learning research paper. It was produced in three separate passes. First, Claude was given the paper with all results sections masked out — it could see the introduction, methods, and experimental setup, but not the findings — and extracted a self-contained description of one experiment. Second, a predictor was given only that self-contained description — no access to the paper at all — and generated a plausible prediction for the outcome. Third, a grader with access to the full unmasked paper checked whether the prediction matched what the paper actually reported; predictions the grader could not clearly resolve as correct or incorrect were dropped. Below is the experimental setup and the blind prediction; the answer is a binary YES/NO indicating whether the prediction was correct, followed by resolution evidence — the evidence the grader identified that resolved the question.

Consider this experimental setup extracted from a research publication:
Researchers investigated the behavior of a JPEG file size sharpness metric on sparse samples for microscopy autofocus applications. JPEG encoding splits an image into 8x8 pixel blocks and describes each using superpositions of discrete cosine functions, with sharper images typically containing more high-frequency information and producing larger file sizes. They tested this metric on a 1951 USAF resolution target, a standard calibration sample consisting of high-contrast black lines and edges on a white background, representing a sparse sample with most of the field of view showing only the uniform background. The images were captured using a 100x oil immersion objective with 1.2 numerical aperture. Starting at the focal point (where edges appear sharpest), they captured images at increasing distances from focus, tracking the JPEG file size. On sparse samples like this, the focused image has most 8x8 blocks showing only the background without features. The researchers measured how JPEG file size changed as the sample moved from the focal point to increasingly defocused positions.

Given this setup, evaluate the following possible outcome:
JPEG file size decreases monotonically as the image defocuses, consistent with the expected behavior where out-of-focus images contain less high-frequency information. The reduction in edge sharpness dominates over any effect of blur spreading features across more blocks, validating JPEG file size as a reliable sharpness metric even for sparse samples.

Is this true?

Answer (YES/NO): NO